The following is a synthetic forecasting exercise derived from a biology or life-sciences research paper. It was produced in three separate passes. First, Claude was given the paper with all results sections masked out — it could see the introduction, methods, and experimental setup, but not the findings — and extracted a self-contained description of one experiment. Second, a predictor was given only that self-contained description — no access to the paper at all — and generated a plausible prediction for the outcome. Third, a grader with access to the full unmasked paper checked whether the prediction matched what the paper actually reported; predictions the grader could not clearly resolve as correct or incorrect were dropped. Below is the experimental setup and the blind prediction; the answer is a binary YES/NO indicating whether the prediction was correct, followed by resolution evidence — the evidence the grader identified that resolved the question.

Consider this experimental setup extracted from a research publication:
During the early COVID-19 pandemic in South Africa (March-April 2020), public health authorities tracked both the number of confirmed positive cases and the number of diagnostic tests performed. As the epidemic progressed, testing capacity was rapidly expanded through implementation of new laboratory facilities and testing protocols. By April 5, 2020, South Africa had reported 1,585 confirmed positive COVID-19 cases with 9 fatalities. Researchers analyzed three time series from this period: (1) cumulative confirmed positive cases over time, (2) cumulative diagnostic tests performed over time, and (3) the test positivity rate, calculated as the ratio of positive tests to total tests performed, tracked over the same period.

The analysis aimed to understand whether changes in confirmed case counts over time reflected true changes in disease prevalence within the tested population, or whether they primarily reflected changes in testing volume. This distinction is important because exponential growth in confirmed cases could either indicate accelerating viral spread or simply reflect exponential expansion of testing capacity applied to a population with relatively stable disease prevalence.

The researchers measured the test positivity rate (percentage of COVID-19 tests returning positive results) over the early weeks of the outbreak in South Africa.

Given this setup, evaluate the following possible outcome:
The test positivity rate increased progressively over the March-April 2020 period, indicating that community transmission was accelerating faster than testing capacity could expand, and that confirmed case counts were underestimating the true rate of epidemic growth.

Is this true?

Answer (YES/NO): NO